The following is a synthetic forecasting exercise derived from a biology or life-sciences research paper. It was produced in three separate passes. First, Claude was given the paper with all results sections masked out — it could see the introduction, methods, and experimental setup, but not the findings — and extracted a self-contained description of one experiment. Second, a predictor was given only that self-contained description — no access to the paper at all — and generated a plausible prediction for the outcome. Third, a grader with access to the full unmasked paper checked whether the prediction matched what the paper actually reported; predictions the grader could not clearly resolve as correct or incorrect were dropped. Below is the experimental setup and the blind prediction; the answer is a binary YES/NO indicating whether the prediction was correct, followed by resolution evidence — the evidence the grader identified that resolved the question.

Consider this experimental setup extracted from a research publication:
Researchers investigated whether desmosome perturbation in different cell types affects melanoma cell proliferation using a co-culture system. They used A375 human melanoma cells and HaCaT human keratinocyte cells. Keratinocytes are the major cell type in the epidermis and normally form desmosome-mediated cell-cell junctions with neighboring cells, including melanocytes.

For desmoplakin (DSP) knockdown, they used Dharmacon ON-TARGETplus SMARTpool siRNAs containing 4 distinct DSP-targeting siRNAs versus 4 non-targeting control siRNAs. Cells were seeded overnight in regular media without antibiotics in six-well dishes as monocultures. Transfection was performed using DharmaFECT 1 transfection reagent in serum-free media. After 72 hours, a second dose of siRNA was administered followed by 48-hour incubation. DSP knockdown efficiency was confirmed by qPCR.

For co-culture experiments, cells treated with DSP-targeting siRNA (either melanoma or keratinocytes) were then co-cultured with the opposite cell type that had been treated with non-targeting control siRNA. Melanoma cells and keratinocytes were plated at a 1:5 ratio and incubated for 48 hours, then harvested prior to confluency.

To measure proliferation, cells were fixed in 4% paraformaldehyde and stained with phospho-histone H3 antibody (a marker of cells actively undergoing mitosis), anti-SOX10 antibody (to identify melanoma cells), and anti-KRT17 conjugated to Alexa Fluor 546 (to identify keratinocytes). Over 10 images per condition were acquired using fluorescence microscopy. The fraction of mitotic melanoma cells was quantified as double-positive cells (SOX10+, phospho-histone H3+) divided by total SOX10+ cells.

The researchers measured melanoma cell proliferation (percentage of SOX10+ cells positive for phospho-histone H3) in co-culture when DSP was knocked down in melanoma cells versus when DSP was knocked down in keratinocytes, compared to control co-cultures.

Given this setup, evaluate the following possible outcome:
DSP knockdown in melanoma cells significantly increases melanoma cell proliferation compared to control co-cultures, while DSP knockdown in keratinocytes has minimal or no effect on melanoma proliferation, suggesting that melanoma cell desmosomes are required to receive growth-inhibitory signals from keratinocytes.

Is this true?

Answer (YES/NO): NO